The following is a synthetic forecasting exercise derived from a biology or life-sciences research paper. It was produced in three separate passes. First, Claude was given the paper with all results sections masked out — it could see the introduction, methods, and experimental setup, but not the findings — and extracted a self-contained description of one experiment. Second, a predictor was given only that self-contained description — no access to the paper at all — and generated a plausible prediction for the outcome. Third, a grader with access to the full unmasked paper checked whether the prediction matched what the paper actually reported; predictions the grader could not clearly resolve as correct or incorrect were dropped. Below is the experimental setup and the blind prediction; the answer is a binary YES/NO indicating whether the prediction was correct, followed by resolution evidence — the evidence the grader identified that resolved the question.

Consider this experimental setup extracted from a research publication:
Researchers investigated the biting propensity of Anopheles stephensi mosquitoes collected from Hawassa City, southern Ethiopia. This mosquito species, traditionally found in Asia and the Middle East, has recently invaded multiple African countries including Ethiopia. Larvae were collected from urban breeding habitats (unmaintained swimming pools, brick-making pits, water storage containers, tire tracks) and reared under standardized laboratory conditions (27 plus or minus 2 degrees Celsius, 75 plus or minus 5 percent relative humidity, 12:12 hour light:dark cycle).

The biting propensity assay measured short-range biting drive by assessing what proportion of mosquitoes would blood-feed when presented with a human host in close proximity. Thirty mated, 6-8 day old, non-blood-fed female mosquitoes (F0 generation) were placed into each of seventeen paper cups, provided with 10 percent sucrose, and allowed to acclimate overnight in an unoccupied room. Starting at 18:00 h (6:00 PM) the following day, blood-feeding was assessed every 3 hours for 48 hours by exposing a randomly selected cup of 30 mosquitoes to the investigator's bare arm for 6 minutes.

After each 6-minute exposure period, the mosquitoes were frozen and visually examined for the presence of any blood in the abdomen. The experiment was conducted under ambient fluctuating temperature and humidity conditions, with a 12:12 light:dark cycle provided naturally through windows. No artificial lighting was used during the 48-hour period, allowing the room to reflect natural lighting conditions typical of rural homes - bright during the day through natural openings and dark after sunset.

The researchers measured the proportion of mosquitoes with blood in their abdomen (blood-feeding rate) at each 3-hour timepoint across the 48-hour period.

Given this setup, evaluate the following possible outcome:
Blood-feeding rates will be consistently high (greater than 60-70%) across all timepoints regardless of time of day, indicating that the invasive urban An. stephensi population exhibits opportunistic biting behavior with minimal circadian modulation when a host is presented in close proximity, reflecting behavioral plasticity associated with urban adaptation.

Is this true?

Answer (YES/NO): NO